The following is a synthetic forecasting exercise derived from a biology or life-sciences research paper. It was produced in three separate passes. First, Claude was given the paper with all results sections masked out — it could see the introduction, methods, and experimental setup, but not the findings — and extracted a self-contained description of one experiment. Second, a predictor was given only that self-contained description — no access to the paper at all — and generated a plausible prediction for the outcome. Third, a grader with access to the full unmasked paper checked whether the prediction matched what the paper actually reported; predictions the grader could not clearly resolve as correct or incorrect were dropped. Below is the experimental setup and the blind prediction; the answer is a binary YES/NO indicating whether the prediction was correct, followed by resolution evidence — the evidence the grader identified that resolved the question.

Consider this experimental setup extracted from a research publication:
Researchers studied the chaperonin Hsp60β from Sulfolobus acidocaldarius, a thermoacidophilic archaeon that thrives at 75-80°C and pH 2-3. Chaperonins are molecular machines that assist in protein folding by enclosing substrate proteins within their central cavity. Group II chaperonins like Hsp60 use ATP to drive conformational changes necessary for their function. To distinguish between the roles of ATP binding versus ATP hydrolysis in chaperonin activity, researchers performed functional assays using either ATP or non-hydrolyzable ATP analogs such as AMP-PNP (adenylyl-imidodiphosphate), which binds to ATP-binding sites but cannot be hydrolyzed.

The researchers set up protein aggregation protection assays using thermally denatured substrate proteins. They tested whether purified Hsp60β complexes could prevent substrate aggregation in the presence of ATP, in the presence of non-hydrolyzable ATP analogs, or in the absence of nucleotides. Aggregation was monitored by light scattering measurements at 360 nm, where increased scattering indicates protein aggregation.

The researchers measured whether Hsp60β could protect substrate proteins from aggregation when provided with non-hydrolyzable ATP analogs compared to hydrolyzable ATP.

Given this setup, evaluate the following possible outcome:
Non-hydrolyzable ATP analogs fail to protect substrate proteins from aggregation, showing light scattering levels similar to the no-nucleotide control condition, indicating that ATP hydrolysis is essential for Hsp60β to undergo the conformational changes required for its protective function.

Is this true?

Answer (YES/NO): NO